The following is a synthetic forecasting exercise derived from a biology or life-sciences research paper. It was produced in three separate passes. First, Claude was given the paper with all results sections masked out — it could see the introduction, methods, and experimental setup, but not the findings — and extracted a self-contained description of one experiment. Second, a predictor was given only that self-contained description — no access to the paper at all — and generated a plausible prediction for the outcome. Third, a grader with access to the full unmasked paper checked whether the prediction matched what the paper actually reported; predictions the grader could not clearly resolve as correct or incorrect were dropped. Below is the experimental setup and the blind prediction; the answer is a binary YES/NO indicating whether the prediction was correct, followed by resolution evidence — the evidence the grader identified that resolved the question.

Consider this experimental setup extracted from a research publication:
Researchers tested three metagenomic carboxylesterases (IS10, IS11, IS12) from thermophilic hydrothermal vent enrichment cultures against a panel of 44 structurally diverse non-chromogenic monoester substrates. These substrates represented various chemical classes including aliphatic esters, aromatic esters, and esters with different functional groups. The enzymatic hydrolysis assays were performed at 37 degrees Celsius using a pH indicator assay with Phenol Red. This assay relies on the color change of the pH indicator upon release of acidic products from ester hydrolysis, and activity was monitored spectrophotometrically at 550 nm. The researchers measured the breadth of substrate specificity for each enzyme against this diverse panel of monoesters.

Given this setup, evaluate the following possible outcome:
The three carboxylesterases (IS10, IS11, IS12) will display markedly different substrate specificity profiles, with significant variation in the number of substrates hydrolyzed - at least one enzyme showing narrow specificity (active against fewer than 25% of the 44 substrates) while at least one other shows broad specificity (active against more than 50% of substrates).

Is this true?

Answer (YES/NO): NO